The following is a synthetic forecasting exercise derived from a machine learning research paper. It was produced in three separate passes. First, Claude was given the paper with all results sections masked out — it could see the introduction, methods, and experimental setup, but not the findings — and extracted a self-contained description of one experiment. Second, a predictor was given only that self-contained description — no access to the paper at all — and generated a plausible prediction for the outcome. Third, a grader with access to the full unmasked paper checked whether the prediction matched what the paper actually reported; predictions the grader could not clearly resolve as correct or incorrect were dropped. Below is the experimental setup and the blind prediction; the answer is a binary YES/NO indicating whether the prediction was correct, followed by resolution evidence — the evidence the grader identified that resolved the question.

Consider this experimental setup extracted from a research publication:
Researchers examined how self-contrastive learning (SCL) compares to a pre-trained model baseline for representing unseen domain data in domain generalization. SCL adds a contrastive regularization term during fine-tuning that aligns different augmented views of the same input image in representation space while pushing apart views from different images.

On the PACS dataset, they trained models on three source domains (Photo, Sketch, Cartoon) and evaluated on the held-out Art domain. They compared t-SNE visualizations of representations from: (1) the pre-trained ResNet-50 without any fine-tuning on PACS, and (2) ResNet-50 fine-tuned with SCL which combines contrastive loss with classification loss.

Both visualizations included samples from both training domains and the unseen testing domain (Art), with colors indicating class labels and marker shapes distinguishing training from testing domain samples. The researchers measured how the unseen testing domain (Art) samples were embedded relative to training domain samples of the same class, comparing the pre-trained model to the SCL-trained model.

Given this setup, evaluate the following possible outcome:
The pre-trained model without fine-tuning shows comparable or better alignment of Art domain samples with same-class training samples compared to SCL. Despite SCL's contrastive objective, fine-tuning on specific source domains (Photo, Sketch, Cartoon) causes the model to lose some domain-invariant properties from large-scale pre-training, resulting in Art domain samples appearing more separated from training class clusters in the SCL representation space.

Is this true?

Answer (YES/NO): YES